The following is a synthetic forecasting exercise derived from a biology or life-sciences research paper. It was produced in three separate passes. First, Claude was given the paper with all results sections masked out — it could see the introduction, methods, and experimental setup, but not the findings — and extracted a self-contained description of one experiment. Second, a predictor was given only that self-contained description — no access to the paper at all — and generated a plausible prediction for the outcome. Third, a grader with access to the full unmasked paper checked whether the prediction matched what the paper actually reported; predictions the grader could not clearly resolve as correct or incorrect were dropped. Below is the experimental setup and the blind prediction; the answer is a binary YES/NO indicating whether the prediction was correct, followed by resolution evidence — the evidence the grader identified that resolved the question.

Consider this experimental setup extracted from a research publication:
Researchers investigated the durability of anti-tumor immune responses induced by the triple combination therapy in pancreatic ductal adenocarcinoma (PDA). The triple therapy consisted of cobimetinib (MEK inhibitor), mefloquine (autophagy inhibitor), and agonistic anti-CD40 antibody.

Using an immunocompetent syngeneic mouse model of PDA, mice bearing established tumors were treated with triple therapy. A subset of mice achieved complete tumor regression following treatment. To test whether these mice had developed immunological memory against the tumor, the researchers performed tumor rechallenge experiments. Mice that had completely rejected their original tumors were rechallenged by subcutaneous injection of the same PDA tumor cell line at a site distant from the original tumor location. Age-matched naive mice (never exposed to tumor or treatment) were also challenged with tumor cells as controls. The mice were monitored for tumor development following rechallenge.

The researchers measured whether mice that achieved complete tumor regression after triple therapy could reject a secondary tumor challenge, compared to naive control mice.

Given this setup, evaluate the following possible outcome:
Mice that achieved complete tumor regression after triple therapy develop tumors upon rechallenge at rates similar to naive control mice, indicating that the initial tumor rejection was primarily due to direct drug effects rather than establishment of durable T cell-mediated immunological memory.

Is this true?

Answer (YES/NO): NO